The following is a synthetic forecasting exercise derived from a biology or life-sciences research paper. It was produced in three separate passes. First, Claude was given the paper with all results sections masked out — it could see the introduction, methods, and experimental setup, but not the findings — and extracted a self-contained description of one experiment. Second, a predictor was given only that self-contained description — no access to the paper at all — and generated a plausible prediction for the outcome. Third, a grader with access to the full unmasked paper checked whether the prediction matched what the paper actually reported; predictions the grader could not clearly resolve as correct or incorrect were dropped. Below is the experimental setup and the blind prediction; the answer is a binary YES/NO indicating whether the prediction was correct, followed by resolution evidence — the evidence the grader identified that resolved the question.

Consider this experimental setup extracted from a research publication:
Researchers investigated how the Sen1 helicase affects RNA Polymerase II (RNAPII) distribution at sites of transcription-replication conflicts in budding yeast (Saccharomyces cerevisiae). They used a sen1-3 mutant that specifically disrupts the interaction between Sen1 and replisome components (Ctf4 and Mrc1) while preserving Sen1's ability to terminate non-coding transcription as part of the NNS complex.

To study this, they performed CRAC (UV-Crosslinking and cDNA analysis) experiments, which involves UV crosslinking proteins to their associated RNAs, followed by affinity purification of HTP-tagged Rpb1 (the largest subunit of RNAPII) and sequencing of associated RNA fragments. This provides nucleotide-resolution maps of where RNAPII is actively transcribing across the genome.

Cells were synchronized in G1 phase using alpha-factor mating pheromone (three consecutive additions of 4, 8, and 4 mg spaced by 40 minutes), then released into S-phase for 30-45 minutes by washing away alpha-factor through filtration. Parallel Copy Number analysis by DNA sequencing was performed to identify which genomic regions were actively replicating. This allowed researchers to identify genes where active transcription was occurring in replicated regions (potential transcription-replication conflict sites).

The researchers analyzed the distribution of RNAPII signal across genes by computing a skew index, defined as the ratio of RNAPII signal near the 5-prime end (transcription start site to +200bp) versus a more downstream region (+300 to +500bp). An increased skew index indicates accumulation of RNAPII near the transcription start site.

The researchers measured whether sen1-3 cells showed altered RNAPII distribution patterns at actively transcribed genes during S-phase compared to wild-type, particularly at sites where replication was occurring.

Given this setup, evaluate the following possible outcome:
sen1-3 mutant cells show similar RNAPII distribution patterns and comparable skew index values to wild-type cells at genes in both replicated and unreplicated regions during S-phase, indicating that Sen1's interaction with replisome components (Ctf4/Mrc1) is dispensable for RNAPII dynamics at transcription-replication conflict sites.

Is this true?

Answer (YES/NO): NO